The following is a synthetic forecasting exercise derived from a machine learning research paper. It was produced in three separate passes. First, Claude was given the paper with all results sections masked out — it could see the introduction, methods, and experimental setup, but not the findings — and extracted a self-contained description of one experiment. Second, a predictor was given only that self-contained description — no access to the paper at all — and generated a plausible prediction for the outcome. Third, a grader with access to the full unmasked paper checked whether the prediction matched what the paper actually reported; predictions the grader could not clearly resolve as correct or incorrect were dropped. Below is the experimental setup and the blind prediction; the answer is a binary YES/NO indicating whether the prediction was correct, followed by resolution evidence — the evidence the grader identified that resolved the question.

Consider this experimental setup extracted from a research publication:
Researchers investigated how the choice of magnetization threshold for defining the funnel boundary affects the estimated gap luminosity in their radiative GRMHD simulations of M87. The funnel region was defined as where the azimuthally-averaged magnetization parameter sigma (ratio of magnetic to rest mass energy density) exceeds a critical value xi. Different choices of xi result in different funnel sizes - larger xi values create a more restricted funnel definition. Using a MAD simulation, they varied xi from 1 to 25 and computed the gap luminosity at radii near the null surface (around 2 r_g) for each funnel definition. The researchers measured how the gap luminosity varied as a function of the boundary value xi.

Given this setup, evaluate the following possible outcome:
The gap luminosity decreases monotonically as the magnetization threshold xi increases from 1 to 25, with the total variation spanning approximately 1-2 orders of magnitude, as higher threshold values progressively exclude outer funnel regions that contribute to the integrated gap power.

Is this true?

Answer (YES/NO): NO